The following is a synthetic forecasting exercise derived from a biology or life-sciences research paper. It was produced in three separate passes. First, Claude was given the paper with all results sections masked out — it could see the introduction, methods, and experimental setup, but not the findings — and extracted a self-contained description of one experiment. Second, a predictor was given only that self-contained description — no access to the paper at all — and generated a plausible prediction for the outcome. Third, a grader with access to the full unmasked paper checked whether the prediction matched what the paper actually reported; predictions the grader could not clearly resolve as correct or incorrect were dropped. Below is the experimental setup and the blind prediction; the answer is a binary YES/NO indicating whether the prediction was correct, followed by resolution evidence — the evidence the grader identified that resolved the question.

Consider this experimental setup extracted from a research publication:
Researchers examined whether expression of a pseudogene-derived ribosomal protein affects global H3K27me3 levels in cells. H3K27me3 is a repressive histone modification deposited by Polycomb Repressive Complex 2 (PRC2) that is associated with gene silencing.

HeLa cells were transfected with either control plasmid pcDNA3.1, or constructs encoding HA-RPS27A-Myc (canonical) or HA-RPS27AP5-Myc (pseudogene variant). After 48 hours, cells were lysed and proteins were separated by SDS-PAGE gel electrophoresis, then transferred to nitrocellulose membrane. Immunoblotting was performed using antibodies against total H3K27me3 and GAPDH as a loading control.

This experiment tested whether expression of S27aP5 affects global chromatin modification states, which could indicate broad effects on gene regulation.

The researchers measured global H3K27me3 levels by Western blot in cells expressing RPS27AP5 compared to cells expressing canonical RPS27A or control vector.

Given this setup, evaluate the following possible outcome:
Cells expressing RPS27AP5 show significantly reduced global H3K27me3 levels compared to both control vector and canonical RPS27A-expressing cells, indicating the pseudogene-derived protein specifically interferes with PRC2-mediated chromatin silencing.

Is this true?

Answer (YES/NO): NO